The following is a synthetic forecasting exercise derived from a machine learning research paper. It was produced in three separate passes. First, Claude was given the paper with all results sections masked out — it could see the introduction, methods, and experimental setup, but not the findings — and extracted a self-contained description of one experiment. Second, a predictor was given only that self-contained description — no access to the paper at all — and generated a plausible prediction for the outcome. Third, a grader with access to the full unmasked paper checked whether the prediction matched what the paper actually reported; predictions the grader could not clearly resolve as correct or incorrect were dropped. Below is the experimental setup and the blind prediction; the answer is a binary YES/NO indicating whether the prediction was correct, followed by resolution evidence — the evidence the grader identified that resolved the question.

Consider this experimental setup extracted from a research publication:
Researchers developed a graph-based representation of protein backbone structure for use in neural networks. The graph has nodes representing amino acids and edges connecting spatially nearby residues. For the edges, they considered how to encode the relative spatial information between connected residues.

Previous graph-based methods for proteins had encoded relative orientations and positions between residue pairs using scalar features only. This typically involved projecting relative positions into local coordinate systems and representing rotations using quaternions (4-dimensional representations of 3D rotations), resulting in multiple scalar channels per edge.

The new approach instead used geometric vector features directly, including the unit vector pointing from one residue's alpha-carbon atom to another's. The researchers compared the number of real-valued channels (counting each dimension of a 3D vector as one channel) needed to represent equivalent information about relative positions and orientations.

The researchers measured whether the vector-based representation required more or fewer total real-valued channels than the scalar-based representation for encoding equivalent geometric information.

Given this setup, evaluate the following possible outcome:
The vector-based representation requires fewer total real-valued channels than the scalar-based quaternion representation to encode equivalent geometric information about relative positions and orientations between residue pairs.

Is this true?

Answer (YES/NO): YES